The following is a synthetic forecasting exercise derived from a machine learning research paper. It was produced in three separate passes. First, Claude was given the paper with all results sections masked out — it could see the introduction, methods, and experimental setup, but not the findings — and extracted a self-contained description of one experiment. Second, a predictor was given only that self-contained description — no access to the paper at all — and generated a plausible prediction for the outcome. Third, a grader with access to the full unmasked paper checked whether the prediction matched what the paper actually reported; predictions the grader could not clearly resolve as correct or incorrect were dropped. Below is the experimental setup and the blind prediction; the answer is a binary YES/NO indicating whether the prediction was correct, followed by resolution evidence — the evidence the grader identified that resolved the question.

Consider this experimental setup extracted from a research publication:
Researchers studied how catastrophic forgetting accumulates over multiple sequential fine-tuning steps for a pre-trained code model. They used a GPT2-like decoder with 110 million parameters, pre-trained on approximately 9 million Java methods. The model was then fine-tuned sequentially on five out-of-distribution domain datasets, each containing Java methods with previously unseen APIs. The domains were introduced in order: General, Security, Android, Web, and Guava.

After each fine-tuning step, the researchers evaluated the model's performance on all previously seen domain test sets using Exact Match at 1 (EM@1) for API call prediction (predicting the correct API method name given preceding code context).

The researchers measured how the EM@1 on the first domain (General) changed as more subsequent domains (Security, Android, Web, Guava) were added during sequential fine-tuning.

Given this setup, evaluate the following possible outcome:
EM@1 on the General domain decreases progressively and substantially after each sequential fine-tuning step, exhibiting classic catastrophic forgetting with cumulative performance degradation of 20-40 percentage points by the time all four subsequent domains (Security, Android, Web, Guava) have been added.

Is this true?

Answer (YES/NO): NO